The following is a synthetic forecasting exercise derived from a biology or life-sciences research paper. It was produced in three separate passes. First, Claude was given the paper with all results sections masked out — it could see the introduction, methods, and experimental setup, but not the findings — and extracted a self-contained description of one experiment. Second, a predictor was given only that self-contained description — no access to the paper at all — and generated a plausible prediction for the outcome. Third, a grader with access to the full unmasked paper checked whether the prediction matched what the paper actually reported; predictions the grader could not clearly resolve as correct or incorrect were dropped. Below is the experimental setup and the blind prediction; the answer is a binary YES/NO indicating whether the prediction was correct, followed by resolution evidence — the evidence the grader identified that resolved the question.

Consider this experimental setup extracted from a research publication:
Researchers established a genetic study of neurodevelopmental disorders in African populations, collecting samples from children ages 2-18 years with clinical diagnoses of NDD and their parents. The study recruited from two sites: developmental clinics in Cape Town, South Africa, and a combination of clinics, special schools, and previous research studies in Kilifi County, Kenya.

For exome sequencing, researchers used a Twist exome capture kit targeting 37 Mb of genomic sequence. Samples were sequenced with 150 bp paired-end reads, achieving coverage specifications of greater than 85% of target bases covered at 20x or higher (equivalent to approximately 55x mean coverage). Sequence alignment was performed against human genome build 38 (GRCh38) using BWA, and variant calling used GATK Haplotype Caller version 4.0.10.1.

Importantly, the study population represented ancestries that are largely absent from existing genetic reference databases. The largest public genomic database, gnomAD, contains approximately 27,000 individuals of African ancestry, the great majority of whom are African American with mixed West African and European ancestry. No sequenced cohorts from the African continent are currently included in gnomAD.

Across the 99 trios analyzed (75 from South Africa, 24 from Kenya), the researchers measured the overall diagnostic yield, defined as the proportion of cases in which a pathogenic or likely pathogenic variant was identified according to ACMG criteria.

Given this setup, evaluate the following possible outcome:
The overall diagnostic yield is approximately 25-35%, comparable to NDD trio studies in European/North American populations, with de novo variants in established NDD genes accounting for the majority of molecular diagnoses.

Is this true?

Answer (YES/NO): NO